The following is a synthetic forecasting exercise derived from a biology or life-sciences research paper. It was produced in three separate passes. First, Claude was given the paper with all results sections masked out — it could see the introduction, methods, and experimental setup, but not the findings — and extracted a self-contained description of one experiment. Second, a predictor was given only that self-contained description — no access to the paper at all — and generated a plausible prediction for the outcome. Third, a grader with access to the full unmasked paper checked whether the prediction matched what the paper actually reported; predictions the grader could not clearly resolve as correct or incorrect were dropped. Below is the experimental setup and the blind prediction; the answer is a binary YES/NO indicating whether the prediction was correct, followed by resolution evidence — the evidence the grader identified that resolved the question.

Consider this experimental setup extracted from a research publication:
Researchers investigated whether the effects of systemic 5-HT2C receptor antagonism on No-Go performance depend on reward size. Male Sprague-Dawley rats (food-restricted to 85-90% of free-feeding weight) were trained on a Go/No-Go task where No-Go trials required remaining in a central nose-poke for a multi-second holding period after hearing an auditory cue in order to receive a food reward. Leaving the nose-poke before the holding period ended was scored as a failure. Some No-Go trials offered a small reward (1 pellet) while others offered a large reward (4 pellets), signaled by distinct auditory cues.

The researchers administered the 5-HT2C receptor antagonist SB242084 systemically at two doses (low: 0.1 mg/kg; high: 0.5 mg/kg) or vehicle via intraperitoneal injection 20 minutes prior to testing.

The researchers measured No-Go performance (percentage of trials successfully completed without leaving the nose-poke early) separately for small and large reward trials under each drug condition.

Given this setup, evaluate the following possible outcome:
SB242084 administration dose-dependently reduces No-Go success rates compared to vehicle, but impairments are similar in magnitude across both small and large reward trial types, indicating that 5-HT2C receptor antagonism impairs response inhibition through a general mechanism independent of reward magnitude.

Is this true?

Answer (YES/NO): NO